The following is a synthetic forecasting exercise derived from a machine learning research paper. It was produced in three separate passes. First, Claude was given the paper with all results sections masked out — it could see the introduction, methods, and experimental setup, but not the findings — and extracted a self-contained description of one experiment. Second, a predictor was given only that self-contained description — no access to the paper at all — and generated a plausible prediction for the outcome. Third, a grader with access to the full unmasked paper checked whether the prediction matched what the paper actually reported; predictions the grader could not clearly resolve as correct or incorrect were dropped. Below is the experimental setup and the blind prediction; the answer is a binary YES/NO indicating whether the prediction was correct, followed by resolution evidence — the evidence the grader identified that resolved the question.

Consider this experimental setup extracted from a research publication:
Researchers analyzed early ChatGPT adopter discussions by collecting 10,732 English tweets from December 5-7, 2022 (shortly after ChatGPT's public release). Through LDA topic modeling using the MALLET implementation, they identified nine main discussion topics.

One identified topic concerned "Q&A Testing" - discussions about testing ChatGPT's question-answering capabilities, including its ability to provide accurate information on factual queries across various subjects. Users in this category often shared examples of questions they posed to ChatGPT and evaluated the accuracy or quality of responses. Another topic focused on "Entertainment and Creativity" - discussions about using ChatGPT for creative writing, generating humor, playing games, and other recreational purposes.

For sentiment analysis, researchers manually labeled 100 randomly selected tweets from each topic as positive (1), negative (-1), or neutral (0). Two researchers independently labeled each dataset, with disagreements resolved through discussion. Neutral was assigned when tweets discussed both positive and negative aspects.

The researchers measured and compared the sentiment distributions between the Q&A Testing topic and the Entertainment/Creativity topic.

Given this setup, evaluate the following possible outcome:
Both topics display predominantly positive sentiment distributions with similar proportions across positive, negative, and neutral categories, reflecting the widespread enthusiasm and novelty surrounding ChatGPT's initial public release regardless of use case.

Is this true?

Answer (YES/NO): NO